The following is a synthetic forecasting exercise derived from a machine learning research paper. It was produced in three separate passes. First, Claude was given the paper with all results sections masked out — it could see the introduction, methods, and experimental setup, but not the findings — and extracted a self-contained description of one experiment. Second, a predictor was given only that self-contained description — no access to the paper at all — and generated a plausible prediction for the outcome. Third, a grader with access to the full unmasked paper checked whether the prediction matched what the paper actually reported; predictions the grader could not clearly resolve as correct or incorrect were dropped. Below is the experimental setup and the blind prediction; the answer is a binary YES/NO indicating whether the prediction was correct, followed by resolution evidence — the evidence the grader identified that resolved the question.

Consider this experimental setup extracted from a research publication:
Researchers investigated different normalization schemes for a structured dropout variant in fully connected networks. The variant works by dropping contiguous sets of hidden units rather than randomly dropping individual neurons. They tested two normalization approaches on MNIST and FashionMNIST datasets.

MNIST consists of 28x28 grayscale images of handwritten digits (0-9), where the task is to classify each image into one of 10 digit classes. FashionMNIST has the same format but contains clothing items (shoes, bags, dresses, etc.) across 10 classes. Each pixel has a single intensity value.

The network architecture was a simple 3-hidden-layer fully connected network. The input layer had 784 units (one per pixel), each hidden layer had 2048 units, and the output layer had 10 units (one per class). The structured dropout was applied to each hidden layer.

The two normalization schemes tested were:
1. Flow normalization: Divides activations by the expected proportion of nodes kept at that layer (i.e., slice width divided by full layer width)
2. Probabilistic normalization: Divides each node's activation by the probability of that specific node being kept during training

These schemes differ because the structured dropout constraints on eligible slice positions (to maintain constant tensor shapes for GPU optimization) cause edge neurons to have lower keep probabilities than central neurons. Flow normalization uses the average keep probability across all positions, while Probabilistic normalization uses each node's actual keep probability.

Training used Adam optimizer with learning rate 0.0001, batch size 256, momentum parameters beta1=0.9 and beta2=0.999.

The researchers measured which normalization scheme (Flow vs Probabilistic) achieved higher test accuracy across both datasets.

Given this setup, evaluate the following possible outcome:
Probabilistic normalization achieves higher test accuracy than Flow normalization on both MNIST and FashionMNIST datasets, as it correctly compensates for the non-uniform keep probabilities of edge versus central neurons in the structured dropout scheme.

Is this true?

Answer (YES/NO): NO